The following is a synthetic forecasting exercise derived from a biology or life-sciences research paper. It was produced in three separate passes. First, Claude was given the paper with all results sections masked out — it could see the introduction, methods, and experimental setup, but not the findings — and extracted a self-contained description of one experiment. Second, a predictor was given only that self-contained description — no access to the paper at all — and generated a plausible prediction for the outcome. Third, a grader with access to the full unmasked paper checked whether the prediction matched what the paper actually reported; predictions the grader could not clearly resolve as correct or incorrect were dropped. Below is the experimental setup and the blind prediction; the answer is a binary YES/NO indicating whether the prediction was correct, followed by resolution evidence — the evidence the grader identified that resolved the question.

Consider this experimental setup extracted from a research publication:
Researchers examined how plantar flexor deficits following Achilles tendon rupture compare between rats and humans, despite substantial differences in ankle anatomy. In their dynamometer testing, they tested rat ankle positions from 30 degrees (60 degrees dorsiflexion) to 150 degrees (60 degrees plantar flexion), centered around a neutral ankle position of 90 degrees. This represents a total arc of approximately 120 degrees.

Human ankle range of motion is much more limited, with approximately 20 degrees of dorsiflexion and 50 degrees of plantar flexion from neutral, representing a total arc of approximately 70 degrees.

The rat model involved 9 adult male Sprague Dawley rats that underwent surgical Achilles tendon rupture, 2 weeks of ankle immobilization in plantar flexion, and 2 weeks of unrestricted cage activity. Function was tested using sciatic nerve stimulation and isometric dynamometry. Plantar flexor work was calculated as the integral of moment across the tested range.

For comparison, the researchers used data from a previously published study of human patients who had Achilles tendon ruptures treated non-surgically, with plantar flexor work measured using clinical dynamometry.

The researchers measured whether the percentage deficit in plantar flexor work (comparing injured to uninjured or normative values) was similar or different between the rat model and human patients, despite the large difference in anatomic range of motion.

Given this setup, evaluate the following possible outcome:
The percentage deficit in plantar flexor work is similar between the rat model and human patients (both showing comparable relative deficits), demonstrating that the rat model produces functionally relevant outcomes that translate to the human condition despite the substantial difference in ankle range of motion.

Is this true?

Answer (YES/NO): YES